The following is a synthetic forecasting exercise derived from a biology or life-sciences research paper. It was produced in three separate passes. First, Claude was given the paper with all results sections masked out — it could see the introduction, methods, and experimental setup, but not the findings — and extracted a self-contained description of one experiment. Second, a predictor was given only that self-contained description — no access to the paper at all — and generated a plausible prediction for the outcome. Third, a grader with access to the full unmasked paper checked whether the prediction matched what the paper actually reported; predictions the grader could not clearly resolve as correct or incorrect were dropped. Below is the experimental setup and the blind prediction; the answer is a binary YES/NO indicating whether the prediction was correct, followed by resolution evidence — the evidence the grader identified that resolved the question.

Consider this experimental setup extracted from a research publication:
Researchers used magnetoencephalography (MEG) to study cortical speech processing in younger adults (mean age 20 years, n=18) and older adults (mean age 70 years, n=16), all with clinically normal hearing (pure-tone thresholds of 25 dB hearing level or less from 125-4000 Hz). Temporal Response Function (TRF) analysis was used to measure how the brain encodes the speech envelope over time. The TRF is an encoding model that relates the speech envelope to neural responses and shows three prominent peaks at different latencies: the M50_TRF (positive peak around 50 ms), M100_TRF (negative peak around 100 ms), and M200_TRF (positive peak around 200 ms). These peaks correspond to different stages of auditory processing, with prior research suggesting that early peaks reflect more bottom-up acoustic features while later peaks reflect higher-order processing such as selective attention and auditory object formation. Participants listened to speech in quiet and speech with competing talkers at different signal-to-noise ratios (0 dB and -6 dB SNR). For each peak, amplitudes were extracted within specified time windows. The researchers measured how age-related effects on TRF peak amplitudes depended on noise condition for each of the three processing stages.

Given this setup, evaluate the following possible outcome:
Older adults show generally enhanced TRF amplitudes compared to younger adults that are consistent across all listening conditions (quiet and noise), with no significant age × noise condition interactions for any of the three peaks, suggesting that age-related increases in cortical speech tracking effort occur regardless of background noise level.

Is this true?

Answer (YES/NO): NO